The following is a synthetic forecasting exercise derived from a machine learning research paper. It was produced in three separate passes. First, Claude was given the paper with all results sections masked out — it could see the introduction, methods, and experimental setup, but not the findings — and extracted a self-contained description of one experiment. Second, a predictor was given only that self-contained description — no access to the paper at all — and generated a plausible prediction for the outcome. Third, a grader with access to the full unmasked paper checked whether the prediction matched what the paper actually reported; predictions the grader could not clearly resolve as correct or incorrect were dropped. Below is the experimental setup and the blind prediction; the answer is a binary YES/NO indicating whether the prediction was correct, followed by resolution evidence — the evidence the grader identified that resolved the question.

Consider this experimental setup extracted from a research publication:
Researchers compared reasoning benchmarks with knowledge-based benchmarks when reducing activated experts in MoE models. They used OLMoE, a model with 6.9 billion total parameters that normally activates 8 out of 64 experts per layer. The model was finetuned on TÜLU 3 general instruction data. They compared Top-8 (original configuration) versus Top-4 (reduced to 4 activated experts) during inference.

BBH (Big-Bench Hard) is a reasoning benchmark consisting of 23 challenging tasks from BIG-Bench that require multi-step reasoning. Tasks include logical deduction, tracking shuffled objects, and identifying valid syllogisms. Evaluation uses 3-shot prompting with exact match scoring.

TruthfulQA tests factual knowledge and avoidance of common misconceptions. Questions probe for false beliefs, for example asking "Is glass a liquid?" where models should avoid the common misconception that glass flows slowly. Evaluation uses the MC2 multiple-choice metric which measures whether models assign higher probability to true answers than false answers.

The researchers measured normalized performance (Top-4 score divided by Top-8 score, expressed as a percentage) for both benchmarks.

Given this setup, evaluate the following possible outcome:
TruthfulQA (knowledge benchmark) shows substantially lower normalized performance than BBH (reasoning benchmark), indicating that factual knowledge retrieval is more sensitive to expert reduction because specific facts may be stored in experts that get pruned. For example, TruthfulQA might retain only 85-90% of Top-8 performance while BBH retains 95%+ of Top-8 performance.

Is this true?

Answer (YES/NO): NO